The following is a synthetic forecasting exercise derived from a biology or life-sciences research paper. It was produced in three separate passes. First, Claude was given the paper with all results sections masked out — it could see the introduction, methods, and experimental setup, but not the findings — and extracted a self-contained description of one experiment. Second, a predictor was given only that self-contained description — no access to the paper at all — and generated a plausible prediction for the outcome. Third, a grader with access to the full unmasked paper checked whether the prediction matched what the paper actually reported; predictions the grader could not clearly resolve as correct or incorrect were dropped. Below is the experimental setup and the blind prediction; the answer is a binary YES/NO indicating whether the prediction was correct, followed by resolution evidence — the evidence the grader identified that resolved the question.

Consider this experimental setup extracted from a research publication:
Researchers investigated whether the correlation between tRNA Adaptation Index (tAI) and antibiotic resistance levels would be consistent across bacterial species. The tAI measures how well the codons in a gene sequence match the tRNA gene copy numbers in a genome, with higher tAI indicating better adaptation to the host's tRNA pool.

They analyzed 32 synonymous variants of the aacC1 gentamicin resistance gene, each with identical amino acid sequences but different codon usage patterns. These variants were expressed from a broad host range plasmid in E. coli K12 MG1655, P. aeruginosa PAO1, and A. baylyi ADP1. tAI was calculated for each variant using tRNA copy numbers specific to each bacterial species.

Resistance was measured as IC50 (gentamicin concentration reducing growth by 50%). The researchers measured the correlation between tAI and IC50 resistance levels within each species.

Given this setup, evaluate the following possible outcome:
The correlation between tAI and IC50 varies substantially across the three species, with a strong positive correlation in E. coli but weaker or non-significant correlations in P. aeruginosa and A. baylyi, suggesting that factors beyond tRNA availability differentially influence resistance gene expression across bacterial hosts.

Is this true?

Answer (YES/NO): NO